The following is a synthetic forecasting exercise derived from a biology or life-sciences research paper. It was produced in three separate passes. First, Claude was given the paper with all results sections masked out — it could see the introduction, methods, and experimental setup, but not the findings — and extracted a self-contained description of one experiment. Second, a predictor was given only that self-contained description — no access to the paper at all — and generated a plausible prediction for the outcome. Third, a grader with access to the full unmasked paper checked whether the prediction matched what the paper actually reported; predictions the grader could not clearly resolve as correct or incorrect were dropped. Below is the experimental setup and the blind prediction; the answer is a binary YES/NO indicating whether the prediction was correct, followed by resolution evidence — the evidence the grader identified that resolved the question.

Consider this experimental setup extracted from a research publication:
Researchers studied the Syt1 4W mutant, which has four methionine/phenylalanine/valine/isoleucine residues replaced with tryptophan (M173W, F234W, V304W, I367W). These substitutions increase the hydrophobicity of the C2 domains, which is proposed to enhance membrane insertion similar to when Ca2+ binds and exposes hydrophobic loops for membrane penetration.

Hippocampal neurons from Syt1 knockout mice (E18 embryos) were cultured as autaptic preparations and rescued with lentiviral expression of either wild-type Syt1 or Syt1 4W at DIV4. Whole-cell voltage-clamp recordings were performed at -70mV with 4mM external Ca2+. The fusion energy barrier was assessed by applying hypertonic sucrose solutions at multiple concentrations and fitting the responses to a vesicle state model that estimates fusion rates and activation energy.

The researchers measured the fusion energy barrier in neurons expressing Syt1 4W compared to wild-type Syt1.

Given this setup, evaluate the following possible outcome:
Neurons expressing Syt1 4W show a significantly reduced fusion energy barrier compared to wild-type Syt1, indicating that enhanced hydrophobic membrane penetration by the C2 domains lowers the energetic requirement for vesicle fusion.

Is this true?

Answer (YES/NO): NO